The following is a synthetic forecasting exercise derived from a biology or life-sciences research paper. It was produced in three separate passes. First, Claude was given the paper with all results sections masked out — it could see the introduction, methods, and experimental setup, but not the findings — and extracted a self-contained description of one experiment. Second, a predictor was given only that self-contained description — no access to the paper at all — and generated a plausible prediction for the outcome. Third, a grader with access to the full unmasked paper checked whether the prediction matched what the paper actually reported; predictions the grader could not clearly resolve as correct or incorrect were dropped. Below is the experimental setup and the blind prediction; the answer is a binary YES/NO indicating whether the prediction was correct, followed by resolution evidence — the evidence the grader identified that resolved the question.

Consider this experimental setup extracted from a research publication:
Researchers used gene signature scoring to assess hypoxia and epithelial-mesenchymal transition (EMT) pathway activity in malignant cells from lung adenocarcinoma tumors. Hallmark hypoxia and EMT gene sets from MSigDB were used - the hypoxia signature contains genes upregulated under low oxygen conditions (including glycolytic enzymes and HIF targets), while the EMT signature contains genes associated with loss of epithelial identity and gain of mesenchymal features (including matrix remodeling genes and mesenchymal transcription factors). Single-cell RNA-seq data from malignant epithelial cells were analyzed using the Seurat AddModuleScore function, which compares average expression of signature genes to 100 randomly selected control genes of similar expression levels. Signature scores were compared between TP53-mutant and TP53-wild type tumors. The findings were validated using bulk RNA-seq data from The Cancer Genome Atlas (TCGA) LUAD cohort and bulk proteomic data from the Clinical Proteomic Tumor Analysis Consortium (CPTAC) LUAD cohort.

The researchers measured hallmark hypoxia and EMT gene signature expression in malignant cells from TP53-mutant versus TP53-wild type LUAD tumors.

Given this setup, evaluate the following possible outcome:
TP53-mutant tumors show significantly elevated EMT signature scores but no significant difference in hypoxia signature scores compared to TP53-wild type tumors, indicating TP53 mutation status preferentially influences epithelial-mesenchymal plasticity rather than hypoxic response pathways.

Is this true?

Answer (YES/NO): NO